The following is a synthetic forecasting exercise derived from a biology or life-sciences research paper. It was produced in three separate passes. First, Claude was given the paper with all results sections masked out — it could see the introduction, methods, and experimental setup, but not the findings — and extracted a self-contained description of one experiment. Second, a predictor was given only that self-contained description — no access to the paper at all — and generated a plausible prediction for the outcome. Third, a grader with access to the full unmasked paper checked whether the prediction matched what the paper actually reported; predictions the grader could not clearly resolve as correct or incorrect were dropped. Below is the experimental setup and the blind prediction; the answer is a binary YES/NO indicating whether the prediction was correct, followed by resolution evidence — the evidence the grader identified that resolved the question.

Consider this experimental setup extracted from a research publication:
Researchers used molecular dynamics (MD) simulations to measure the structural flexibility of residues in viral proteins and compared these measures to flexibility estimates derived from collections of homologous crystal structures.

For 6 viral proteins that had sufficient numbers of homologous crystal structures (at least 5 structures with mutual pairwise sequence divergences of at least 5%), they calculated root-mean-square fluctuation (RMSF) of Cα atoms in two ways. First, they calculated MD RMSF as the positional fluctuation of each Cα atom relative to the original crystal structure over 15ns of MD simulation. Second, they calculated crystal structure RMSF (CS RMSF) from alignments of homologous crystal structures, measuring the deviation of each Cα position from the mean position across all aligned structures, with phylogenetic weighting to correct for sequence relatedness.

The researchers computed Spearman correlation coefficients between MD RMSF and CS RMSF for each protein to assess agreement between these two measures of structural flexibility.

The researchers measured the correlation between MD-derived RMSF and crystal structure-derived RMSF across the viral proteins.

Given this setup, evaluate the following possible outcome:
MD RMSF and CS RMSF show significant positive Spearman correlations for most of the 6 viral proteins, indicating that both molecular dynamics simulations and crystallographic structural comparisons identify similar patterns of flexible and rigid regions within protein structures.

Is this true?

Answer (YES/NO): NO